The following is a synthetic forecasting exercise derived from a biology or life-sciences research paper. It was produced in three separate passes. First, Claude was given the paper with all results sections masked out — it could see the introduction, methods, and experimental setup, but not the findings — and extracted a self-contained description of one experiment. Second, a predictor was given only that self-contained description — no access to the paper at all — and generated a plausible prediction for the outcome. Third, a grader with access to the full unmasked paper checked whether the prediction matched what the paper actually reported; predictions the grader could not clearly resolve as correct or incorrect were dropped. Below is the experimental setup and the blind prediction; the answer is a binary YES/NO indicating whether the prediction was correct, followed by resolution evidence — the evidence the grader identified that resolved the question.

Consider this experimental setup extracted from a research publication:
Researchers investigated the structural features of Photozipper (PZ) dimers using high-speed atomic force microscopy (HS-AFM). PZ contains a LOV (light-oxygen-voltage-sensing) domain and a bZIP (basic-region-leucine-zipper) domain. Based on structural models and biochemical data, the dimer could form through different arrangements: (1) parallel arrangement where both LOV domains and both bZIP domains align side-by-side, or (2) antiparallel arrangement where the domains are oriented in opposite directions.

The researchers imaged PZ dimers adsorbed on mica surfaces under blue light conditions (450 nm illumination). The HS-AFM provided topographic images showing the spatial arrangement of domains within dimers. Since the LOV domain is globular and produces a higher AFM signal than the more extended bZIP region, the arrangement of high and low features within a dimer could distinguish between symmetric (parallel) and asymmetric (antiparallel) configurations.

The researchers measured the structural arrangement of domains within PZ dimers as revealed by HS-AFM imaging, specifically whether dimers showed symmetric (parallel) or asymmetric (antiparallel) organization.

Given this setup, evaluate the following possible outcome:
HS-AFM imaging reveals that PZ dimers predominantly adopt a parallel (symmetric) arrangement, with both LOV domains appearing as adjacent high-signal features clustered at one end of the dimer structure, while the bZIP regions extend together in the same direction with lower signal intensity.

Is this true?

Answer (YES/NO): YES